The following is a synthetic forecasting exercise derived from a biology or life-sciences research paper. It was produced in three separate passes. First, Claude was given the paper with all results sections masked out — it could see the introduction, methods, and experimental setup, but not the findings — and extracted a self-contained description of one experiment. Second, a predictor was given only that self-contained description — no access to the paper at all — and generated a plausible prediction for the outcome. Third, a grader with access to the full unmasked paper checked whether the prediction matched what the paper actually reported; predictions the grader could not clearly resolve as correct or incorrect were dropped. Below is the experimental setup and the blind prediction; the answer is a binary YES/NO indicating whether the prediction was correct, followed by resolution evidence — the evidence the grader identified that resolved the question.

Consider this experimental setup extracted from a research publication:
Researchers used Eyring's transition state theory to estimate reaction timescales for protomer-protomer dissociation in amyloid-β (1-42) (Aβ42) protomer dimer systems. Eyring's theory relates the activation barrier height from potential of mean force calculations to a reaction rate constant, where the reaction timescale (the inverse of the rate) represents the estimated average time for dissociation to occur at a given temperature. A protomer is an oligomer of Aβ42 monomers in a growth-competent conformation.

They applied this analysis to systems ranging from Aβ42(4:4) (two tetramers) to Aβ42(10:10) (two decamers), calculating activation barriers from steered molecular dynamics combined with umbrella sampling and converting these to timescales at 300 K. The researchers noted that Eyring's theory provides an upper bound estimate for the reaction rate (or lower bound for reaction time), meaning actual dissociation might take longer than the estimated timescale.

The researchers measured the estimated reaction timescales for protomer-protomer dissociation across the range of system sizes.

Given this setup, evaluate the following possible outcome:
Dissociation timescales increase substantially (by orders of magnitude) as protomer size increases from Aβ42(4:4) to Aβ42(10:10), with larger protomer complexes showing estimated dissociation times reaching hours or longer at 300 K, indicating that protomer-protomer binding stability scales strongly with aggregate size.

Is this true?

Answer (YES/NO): YES